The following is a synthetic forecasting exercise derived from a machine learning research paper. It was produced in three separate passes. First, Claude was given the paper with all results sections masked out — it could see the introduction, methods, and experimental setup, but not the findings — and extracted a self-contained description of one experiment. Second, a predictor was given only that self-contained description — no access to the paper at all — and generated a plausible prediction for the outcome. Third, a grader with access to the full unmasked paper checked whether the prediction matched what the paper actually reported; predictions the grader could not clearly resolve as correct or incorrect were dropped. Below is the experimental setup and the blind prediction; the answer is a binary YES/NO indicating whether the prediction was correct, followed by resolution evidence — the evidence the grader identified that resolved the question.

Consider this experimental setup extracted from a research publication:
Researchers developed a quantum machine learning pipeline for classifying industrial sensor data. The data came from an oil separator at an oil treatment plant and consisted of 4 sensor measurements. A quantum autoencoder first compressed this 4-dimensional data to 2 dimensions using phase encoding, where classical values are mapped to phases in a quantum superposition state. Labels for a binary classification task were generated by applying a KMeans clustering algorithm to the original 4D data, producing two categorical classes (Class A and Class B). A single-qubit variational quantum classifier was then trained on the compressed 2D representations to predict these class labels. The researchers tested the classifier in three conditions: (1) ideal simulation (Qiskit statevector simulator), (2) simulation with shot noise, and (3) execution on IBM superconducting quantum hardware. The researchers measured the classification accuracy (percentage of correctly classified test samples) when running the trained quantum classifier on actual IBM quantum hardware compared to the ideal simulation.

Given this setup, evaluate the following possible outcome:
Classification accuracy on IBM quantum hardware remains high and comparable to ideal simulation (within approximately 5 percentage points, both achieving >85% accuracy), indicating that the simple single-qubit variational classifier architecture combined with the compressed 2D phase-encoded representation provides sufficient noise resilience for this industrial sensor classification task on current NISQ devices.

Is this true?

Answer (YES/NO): NO